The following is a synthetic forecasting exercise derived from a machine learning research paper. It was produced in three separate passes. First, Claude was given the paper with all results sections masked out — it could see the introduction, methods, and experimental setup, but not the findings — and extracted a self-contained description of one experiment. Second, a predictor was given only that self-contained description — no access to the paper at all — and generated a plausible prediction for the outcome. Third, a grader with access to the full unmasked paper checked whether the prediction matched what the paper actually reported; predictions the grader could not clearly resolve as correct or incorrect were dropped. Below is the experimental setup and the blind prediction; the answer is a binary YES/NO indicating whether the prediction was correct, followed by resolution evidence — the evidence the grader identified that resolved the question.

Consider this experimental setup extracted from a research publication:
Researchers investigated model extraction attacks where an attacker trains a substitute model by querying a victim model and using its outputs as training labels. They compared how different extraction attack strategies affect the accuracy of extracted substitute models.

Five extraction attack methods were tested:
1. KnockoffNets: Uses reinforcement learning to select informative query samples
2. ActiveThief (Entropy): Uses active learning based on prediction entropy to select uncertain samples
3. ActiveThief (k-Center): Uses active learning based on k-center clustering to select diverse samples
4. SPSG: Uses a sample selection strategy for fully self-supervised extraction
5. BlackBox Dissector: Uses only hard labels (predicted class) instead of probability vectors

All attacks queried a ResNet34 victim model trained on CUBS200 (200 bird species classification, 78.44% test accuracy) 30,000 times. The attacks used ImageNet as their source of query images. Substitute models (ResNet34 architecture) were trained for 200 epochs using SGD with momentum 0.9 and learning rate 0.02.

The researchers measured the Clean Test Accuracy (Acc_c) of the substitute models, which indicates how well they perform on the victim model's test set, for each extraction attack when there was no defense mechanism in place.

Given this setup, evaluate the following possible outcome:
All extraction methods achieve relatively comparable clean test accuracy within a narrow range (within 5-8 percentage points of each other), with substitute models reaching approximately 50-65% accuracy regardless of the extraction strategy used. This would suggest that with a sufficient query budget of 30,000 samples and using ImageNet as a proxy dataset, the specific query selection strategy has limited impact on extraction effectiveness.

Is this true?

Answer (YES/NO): NO